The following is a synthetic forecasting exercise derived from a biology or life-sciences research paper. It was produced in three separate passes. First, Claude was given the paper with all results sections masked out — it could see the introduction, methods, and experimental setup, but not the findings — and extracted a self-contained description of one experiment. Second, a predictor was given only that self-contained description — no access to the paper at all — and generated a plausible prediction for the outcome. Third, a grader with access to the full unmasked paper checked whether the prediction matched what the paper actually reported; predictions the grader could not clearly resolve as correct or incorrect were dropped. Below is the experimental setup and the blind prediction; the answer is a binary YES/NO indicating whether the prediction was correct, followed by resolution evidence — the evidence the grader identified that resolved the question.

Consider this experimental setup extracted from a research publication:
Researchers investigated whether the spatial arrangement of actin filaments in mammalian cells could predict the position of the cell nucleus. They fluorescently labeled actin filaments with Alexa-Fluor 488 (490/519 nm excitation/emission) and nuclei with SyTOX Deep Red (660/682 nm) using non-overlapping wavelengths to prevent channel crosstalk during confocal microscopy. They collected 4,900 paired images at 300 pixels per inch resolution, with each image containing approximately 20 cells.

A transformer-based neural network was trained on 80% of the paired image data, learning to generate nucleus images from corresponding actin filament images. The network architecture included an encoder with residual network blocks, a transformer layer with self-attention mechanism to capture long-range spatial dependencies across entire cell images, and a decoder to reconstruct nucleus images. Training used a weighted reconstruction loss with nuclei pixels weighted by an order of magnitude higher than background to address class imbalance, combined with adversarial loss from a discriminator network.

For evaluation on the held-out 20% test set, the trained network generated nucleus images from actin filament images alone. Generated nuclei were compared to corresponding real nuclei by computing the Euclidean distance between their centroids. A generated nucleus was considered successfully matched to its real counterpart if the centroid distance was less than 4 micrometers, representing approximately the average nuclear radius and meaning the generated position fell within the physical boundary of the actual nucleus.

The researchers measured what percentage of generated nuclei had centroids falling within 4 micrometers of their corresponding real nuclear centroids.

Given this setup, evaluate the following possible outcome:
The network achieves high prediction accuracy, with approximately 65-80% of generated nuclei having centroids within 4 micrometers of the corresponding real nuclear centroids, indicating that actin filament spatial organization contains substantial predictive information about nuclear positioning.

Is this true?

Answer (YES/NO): YES